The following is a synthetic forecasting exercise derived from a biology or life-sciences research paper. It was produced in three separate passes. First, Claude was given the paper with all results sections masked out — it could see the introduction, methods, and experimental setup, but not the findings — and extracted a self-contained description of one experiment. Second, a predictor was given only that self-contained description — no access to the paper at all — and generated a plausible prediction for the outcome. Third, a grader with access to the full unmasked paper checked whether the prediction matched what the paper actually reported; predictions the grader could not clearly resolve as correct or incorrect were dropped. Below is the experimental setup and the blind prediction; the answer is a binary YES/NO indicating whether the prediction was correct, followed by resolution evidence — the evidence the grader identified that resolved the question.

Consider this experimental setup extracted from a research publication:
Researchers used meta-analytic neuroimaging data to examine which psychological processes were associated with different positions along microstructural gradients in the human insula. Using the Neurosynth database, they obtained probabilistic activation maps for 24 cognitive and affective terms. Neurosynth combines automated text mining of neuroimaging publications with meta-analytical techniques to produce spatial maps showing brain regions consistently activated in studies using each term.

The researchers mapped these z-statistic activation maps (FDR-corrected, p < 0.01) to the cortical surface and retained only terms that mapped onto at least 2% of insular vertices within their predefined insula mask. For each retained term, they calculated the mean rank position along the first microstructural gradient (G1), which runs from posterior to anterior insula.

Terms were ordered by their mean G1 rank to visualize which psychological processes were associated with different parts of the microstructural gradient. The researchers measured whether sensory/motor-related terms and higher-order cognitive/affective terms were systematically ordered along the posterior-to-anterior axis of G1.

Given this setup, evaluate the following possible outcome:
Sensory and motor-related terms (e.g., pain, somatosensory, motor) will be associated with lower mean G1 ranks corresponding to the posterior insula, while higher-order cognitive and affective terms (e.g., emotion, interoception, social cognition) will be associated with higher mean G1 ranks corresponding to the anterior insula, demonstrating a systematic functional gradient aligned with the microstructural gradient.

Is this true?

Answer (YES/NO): YES